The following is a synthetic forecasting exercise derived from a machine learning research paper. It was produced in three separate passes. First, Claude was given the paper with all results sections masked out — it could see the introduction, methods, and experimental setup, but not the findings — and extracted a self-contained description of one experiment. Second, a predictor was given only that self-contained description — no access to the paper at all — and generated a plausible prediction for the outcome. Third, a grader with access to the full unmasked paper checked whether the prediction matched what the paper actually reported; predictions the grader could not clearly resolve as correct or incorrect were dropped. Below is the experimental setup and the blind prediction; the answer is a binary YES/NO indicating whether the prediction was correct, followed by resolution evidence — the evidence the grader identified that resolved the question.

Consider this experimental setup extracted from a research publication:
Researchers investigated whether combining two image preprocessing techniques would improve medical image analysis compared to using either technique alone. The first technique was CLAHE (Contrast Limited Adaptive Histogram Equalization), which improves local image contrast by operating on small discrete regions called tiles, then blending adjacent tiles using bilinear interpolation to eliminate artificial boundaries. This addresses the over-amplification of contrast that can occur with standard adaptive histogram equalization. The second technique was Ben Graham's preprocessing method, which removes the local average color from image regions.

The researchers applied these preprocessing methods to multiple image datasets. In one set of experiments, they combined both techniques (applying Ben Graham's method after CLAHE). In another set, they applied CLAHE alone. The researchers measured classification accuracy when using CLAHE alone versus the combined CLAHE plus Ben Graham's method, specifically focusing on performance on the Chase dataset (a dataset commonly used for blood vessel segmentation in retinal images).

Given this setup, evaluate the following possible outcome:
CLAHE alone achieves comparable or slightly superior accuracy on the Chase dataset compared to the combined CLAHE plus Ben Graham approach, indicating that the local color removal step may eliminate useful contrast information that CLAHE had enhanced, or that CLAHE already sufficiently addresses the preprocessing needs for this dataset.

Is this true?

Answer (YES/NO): YES